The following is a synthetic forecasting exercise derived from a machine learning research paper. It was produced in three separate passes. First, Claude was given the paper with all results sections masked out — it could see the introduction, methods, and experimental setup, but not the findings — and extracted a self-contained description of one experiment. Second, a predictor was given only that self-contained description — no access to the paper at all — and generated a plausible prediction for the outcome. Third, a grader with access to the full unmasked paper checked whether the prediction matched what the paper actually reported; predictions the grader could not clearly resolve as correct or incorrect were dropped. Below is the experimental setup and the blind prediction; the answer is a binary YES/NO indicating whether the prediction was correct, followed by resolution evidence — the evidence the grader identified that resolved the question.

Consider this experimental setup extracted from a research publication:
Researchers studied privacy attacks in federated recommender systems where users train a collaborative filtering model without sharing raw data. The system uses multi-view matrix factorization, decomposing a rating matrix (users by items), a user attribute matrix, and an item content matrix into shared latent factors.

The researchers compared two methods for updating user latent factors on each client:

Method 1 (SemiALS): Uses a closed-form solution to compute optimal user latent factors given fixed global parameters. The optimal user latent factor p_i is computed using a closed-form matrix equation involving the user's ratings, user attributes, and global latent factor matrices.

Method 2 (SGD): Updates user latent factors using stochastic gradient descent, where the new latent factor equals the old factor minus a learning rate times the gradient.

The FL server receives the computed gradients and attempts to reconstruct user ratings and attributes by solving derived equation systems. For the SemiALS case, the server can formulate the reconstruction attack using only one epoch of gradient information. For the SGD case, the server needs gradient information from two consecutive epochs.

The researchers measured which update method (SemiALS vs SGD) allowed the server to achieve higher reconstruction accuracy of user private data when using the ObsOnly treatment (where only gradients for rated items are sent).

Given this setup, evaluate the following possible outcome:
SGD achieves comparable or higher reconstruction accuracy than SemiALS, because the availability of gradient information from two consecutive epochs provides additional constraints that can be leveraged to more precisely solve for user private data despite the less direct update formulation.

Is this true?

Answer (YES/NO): NO